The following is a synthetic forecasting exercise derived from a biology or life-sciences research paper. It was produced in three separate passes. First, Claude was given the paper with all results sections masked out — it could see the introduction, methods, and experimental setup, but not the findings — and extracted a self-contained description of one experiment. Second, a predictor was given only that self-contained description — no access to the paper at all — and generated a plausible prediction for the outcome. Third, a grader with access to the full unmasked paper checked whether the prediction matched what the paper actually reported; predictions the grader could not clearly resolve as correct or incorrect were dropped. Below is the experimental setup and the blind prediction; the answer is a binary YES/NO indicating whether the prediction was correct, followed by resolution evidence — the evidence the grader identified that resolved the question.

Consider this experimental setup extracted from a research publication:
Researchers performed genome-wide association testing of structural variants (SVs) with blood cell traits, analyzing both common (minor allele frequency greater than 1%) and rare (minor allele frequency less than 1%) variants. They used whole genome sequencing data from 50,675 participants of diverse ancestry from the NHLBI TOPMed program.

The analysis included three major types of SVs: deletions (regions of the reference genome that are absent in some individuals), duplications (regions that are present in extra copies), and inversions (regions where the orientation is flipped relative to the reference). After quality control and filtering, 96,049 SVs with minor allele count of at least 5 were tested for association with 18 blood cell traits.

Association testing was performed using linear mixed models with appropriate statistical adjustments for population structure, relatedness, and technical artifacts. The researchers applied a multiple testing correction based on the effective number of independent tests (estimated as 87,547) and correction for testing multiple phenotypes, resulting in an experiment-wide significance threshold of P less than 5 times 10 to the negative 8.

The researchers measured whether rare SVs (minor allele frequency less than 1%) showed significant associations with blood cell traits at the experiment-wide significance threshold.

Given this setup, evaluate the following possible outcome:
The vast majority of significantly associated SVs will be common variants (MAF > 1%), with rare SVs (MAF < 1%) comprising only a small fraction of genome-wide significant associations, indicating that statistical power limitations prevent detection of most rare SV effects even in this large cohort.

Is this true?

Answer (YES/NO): NO